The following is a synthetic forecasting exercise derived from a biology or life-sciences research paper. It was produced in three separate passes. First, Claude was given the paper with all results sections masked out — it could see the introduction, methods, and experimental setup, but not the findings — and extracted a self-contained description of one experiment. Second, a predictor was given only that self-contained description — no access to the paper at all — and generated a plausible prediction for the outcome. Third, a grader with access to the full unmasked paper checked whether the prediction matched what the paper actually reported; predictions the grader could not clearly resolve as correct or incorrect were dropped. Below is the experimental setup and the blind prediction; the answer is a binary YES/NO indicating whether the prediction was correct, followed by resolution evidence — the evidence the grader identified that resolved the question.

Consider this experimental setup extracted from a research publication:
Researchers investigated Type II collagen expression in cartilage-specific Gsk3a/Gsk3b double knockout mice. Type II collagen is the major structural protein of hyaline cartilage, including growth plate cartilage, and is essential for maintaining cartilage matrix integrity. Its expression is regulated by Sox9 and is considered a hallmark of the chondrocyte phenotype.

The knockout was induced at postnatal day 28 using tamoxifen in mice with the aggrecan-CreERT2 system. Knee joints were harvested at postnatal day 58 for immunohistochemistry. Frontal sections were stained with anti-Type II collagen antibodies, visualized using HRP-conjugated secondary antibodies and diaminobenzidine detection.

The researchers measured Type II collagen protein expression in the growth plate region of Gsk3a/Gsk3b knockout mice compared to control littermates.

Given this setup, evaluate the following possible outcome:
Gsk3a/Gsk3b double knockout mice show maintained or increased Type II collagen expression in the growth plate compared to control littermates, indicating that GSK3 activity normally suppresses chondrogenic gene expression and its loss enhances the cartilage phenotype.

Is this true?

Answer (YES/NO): NO